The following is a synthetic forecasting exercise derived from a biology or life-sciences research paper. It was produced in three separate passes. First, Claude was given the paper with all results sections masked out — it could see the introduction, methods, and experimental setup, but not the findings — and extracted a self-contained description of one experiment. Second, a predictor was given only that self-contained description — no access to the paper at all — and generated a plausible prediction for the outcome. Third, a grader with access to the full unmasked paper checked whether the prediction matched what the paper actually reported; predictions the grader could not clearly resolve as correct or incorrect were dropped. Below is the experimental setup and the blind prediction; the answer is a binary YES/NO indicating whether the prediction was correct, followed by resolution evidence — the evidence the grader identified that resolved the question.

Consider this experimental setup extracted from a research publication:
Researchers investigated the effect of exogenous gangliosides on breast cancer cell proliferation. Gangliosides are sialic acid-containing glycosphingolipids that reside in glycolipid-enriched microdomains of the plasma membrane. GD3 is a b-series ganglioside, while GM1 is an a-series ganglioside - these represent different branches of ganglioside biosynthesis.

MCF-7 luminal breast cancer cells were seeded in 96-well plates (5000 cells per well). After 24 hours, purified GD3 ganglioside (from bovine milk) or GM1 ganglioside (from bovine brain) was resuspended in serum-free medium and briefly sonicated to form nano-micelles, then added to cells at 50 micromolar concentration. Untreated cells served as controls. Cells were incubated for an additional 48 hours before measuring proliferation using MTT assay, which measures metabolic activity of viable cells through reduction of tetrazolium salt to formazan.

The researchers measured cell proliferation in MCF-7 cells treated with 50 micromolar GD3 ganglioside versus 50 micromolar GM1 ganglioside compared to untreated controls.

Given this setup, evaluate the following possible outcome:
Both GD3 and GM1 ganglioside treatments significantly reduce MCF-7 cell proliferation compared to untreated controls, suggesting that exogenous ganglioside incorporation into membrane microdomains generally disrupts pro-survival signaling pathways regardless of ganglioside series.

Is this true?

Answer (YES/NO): NO